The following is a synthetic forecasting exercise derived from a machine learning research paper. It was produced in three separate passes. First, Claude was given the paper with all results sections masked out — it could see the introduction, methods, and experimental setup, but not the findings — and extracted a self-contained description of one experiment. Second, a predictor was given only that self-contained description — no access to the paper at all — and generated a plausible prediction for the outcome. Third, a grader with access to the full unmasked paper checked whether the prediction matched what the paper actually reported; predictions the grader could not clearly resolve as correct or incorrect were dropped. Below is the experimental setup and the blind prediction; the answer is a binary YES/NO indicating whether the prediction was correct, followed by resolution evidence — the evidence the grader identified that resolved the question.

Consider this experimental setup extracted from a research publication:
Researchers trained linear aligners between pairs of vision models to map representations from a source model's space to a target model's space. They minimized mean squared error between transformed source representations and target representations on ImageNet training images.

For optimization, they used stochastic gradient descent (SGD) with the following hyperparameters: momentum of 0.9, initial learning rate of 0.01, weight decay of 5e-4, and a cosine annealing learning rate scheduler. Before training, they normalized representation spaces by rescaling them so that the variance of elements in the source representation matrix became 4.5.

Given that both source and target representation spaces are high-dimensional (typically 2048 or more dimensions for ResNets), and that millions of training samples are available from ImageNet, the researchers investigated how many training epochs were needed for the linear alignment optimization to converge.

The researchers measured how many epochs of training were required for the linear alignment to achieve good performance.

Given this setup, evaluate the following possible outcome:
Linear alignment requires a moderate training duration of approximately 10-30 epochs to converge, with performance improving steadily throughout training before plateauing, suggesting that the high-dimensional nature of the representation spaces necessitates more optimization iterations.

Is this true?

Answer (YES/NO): NO